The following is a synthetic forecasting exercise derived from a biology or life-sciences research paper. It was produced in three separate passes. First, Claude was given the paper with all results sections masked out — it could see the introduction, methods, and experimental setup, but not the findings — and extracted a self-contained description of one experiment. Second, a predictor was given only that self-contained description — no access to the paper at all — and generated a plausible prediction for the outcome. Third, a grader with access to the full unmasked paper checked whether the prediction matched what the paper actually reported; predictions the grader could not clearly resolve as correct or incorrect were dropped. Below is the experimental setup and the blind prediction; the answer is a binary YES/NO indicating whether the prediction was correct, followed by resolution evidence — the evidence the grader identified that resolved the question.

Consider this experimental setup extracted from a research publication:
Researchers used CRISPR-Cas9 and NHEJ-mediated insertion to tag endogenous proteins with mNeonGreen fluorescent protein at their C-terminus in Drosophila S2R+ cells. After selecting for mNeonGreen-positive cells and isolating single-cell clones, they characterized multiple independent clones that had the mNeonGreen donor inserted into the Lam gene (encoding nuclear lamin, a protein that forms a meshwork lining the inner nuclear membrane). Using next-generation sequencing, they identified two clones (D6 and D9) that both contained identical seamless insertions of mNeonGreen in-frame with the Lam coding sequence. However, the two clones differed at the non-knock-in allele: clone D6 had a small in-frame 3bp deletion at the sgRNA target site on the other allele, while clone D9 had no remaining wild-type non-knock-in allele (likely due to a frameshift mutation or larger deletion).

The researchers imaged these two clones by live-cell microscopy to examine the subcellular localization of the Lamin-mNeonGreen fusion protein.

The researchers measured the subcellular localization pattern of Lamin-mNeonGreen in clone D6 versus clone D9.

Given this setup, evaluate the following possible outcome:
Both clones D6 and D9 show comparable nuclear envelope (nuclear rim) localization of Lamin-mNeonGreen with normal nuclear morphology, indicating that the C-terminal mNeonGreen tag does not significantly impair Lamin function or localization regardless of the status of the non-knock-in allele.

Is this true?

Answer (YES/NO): NO